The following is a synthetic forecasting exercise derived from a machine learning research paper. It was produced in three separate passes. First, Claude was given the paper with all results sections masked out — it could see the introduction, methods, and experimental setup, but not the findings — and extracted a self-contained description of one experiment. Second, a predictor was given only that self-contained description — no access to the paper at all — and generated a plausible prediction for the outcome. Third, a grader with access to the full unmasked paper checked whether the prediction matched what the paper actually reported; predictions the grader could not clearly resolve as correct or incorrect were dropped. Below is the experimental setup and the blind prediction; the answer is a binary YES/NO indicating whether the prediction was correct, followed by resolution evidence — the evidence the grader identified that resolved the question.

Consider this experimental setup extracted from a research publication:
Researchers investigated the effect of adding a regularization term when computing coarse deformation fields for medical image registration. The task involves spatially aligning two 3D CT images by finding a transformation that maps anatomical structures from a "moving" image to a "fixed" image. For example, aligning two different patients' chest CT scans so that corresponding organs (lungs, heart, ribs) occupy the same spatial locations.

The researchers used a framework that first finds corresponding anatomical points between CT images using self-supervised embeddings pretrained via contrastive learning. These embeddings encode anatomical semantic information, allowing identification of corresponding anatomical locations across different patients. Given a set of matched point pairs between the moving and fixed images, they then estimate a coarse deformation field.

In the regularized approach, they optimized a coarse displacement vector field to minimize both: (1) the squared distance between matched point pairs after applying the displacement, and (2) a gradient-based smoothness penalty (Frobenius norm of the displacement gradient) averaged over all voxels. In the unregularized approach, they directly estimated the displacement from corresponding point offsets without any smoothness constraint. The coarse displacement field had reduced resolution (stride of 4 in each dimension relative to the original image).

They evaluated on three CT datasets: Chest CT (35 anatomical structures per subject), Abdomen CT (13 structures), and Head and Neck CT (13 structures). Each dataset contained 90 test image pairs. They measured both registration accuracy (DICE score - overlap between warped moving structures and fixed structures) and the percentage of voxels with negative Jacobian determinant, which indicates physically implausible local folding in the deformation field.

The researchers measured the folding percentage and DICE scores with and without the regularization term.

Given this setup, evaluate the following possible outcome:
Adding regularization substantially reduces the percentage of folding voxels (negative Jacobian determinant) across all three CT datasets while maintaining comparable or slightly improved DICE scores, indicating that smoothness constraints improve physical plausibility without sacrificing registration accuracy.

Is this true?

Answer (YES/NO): NO